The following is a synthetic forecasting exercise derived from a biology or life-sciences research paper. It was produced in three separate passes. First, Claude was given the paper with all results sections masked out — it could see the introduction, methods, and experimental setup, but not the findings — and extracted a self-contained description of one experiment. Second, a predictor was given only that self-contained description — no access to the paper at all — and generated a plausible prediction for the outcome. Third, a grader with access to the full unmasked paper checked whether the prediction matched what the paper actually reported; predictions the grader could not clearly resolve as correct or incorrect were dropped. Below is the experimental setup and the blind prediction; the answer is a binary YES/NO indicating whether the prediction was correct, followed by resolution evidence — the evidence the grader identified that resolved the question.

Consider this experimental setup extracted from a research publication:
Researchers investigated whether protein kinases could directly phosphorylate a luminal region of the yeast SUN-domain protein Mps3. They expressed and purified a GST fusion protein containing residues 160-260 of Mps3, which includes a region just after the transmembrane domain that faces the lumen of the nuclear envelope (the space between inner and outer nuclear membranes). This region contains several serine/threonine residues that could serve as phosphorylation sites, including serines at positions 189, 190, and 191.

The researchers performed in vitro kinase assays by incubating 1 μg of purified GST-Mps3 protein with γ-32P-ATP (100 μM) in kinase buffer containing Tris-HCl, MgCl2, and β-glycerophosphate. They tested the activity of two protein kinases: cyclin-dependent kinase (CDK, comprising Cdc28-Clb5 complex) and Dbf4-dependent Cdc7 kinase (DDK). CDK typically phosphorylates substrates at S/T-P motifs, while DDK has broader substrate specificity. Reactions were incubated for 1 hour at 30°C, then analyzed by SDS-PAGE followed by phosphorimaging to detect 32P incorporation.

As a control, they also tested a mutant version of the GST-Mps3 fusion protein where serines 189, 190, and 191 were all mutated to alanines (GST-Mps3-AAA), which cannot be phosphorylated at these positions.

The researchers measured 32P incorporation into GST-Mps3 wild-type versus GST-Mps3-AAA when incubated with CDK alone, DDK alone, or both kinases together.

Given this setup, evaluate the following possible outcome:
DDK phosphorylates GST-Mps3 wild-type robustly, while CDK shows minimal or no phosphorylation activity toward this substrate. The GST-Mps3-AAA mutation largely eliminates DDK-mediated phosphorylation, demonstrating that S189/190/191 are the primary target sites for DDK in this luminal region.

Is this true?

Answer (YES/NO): NO